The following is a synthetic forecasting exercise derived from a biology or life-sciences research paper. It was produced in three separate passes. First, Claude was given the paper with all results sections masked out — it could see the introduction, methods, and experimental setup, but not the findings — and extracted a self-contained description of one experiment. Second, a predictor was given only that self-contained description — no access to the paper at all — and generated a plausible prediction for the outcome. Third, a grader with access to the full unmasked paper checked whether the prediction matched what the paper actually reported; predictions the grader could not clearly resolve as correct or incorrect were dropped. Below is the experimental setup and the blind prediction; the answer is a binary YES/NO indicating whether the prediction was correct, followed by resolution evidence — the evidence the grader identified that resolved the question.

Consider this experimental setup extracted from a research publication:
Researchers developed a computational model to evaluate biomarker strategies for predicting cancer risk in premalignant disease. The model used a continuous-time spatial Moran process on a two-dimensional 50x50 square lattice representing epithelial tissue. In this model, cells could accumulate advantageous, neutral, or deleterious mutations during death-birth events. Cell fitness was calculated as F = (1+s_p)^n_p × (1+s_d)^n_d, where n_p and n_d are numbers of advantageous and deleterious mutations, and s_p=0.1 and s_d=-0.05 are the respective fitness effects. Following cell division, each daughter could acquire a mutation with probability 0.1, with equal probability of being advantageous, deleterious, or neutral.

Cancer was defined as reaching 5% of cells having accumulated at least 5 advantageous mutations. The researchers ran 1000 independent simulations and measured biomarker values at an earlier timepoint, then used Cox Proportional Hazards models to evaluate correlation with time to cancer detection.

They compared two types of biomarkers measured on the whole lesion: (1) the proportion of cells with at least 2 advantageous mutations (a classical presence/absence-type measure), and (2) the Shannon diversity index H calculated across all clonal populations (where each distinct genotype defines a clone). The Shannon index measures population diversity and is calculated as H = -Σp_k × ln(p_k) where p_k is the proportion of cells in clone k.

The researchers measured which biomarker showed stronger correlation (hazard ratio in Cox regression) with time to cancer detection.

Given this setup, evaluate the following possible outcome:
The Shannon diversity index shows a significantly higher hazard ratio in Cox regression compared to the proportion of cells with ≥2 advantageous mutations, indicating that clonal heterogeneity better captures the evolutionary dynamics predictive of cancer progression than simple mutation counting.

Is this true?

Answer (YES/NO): YES